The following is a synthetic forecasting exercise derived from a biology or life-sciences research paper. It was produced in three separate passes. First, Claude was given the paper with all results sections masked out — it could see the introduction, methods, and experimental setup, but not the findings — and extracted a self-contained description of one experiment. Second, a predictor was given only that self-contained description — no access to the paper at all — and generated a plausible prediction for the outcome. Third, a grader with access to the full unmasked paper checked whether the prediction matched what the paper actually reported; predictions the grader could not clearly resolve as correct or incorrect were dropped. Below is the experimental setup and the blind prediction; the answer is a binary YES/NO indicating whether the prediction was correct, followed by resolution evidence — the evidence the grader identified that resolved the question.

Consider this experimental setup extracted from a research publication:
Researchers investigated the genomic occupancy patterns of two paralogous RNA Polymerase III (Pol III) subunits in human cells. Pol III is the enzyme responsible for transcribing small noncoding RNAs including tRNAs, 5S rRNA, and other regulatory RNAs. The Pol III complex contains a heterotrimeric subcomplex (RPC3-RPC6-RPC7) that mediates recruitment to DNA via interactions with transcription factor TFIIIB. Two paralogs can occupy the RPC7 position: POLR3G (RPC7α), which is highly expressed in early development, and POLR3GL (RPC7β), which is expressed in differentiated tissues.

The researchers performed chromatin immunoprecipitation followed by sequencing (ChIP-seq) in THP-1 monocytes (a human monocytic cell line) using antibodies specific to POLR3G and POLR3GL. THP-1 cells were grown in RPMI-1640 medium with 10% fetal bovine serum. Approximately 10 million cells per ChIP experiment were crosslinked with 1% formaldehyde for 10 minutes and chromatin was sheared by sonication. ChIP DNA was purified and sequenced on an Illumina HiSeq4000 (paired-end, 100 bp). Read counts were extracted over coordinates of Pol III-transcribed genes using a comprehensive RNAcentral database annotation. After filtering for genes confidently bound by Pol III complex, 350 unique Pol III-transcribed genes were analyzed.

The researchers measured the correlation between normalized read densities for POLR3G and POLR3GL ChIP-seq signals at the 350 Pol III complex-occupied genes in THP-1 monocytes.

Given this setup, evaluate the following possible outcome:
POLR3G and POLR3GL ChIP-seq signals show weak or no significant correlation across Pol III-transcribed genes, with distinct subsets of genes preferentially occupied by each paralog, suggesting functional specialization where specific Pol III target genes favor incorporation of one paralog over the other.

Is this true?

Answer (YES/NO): NO